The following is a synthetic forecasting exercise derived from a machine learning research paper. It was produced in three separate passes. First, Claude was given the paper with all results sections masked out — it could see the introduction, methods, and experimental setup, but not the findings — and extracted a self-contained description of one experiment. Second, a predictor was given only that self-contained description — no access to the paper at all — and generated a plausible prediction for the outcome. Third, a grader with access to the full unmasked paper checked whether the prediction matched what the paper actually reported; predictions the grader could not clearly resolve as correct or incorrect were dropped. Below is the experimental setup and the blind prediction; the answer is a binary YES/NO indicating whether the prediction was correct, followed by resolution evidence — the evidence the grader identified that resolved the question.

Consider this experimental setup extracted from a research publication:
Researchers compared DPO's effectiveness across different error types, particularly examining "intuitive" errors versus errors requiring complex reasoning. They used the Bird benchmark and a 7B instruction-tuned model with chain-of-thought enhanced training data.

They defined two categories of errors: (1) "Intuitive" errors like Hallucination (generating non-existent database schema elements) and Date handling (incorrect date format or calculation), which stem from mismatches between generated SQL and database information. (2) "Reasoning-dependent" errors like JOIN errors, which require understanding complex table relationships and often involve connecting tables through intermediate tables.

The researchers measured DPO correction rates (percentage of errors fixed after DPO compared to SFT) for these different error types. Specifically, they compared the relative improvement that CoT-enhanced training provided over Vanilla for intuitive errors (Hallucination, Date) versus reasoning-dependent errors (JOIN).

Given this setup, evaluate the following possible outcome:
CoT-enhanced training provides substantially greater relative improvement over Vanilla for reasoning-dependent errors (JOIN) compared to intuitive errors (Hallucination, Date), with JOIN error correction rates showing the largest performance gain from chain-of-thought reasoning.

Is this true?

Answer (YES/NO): YES